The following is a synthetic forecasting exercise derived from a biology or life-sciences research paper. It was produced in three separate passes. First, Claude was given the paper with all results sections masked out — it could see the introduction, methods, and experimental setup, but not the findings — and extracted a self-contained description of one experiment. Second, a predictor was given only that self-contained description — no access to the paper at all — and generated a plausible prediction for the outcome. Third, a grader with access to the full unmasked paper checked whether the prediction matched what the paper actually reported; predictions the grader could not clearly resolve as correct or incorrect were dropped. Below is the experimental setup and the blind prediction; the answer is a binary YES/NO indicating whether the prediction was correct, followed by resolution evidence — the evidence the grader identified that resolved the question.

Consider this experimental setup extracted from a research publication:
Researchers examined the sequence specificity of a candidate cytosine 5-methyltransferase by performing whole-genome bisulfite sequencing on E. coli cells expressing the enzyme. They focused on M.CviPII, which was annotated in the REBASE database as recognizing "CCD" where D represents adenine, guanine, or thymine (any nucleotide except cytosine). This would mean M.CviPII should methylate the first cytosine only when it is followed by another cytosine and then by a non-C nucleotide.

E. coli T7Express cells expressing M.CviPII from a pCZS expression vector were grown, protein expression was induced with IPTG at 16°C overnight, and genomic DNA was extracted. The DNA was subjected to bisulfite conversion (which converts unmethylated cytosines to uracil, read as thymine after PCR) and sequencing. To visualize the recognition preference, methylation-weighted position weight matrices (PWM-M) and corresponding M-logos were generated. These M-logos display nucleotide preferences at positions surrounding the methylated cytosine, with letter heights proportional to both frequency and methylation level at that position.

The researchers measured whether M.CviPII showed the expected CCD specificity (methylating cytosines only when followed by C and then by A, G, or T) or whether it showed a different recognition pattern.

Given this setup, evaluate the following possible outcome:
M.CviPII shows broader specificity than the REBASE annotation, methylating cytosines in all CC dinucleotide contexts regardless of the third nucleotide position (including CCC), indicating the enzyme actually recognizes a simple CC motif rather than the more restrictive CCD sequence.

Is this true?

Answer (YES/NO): YES